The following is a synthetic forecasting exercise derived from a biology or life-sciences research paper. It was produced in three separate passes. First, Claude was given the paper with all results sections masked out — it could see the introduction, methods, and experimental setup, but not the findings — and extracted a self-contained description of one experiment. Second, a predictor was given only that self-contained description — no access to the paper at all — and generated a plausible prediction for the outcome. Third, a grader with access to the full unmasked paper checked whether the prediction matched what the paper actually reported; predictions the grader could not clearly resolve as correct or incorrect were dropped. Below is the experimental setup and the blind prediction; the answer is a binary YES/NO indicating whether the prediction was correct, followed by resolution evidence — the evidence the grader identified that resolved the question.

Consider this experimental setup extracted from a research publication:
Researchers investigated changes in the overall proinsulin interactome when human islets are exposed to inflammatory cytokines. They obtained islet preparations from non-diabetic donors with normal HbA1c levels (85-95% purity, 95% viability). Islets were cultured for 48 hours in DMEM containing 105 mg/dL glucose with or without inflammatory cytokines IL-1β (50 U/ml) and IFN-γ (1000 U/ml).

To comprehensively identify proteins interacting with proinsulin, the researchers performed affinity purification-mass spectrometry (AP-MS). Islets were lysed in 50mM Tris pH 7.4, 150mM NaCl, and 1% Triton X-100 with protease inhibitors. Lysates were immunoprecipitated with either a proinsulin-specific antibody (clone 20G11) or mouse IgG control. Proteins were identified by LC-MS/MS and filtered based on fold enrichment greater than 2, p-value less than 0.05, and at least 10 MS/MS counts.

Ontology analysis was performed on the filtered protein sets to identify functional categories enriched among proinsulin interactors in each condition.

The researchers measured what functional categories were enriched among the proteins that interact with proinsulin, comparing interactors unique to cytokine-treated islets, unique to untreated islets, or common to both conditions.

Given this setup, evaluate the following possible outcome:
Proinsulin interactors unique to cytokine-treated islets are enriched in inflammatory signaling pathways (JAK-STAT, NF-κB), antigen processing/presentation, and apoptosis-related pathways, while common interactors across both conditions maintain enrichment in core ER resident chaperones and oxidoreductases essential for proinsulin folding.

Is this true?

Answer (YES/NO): NO